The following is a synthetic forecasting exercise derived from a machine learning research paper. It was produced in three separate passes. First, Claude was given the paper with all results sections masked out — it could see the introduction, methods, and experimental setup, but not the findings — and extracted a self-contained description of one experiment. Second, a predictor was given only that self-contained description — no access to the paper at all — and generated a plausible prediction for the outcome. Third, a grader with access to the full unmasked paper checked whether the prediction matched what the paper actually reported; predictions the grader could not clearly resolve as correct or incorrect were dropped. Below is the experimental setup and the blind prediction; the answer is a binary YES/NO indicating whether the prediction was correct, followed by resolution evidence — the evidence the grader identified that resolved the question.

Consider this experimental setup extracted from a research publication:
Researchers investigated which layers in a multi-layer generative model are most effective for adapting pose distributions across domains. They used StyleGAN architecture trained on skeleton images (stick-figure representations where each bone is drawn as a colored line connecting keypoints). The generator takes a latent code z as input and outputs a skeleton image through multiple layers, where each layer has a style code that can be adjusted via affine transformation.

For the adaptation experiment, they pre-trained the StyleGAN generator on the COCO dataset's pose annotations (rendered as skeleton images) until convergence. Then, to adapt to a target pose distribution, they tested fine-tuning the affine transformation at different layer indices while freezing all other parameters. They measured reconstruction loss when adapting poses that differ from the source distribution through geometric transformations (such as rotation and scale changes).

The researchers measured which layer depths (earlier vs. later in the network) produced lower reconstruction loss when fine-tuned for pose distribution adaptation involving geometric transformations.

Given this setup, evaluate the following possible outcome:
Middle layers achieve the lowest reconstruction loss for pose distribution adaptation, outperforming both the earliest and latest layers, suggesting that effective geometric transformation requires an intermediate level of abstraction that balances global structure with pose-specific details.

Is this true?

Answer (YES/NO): NO